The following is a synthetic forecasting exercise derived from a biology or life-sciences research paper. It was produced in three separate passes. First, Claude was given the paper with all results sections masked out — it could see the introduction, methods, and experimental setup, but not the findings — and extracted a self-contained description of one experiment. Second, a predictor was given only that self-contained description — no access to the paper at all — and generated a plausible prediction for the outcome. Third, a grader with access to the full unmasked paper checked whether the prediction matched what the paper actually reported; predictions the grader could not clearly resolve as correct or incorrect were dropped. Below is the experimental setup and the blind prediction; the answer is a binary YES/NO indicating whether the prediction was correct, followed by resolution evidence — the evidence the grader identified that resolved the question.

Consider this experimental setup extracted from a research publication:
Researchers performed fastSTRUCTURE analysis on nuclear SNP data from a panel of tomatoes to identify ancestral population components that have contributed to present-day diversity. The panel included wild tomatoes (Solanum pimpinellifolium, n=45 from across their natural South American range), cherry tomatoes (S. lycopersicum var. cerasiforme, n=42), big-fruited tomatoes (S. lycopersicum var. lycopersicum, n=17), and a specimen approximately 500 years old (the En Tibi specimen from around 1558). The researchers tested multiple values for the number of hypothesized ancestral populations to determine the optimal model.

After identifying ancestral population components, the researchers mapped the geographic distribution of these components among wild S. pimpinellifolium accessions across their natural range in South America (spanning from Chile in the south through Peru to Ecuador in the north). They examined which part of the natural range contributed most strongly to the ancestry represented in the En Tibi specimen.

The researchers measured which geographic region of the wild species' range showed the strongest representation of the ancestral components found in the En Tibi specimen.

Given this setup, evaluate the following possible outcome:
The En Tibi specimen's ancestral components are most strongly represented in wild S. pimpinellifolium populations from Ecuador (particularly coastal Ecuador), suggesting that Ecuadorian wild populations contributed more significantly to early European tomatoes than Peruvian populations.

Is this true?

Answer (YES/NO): NO